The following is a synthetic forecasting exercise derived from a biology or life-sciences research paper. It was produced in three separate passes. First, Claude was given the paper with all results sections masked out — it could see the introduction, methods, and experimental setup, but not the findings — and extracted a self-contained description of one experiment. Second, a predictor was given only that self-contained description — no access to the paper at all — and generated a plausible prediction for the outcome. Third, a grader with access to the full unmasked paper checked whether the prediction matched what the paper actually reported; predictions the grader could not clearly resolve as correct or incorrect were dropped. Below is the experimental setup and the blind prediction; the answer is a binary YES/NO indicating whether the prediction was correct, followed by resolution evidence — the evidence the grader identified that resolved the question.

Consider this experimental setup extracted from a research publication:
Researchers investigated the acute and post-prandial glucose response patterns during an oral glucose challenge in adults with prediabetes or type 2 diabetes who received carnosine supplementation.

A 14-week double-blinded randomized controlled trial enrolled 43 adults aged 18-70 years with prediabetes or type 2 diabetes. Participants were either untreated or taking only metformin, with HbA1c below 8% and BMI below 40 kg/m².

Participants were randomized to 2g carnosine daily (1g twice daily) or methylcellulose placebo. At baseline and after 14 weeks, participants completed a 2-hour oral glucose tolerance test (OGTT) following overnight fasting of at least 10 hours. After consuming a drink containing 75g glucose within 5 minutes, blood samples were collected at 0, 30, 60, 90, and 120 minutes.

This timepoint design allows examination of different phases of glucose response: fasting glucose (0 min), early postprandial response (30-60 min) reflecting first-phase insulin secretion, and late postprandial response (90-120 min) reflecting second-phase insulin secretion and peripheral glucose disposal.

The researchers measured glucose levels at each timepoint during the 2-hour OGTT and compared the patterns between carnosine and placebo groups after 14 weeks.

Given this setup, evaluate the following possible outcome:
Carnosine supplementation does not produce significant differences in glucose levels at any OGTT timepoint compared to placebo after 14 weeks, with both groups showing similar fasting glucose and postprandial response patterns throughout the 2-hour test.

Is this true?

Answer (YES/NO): NO